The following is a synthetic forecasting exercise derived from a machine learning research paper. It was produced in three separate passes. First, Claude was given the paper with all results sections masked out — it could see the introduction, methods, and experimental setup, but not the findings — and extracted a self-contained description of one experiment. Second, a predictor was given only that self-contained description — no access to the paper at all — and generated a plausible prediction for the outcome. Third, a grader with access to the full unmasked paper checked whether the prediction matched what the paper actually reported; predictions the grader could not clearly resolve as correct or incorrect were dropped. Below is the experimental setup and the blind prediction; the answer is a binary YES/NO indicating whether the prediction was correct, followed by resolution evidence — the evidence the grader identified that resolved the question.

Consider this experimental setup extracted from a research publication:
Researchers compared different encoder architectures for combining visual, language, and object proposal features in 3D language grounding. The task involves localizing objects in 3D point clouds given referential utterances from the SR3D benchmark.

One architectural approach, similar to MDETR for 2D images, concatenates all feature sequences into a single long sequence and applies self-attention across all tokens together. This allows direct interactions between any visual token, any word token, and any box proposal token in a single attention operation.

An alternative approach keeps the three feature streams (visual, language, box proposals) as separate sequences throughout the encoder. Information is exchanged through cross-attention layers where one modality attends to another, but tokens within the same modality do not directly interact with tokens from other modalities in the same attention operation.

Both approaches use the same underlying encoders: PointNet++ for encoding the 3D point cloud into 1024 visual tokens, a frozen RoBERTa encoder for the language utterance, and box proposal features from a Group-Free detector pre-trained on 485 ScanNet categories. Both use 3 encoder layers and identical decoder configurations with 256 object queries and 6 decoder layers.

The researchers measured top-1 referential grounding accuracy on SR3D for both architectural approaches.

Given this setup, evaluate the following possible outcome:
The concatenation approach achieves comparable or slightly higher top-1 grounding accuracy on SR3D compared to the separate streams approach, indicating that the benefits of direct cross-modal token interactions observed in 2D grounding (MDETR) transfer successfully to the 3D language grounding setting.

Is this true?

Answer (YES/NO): NO